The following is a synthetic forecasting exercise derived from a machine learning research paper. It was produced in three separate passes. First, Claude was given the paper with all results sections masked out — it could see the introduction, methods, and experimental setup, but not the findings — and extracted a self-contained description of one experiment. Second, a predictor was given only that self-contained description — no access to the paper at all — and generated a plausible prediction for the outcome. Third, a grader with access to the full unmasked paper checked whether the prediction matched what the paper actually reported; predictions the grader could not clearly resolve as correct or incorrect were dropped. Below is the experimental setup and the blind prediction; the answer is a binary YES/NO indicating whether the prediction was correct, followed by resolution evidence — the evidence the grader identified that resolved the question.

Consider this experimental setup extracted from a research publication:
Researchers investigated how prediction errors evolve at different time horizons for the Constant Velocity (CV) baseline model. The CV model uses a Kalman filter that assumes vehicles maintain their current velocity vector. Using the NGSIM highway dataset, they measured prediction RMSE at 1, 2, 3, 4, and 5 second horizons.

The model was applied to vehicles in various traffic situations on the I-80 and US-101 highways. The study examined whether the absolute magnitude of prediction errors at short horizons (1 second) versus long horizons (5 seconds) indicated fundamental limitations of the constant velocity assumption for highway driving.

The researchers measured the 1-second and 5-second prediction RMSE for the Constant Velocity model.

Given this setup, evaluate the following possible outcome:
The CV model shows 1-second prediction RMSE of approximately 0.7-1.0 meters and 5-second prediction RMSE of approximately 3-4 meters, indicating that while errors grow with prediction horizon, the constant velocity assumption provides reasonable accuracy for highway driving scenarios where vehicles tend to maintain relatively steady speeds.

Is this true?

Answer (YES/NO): NO